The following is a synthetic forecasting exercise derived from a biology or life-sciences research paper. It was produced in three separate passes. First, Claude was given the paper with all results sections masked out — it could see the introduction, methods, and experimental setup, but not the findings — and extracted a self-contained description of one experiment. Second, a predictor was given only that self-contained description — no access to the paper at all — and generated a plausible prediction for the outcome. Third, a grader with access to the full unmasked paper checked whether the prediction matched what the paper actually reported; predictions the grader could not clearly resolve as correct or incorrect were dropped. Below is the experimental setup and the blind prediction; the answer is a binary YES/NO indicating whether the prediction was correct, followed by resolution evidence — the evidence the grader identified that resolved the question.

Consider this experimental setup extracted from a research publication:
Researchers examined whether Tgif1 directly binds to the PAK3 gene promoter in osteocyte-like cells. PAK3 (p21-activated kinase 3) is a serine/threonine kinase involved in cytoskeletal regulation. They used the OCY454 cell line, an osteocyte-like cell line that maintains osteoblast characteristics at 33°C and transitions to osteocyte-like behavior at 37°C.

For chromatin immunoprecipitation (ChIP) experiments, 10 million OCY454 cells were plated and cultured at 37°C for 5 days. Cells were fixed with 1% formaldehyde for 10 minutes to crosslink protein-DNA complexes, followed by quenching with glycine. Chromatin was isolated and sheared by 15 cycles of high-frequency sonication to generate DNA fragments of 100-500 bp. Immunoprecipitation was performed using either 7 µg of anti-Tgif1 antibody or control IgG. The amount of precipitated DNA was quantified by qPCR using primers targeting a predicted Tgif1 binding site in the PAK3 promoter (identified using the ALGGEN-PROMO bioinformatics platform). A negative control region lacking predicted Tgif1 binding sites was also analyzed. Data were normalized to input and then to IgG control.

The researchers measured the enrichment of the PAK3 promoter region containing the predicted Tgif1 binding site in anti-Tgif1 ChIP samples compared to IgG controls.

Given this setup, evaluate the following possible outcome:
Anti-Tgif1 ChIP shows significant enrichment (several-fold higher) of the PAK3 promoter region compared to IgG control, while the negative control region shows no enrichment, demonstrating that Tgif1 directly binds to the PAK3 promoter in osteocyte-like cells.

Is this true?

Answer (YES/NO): YES